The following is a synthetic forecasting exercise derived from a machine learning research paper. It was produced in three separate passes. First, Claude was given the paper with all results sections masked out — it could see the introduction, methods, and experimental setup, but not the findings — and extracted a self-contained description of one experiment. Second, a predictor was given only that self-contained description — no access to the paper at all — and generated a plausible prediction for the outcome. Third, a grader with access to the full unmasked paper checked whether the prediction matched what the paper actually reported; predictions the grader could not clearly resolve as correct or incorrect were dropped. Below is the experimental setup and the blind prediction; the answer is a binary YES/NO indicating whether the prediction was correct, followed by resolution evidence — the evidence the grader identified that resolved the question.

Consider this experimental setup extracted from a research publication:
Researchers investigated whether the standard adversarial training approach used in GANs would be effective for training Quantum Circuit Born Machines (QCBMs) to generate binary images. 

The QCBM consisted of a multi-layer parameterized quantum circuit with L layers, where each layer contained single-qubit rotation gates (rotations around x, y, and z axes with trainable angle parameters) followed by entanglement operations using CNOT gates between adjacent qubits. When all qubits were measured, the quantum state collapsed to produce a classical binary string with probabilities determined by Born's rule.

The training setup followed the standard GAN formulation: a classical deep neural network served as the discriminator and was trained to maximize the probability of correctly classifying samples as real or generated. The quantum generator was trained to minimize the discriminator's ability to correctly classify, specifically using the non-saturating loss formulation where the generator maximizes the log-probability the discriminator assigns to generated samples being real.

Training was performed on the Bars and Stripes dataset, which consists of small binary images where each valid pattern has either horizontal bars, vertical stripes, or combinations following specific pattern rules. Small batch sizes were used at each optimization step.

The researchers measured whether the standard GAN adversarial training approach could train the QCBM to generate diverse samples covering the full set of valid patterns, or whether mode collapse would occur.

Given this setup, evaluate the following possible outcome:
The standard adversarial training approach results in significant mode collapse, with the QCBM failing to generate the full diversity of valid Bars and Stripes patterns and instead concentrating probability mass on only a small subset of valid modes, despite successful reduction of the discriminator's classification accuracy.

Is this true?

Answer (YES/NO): YES